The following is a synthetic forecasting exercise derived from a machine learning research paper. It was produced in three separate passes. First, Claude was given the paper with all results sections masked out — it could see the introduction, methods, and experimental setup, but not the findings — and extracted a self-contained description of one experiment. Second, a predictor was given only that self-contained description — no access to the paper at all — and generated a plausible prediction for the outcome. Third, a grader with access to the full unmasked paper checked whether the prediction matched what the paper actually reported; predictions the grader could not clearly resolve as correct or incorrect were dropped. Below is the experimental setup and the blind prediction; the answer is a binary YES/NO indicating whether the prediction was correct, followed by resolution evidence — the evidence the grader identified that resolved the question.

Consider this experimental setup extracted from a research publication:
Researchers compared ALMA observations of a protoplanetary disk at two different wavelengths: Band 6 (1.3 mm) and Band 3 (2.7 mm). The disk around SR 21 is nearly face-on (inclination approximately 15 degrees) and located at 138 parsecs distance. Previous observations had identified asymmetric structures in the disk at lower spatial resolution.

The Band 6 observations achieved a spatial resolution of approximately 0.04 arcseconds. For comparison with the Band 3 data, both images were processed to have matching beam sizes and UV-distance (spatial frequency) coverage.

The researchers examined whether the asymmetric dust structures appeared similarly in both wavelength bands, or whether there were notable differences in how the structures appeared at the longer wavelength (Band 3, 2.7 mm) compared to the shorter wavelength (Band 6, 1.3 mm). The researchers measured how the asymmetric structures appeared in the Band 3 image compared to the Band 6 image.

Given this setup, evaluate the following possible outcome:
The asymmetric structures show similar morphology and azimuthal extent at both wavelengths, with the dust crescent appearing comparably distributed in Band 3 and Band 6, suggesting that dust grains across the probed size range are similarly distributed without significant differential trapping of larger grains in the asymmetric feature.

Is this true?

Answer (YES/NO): NO